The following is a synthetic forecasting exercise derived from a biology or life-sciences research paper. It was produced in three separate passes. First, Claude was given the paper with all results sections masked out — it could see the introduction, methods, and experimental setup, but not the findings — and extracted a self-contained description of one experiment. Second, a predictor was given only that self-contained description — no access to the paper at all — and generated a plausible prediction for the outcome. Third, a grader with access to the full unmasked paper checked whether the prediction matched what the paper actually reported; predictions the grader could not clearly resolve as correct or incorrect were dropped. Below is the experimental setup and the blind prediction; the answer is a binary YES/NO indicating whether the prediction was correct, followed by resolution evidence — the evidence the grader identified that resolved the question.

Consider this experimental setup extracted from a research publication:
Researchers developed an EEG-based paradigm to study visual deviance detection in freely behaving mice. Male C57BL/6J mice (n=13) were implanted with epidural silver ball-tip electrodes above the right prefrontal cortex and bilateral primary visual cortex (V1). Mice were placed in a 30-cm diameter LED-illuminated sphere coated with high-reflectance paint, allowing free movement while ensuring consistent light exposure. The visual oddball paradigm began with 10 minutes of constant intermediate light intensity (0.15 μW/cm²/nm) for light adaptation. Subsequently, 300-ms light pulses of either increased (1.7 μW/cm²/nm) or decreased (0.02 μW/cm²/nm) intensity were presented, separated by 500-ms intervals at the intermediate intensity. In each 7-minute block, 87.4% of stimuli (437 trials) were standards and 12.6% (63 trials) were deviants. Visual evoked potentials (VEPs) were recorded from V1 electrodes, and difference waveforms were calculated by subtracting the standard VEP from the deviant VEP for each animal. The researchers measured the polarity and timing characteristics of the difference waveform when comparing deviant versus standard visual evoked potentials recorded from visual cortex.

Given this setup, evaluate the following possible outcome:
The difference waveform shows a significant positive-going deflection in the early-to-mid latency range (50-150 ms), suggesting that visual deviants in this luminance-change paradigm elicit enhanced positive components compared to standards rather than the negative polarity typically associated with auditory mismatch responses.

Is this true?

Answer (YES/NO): NO